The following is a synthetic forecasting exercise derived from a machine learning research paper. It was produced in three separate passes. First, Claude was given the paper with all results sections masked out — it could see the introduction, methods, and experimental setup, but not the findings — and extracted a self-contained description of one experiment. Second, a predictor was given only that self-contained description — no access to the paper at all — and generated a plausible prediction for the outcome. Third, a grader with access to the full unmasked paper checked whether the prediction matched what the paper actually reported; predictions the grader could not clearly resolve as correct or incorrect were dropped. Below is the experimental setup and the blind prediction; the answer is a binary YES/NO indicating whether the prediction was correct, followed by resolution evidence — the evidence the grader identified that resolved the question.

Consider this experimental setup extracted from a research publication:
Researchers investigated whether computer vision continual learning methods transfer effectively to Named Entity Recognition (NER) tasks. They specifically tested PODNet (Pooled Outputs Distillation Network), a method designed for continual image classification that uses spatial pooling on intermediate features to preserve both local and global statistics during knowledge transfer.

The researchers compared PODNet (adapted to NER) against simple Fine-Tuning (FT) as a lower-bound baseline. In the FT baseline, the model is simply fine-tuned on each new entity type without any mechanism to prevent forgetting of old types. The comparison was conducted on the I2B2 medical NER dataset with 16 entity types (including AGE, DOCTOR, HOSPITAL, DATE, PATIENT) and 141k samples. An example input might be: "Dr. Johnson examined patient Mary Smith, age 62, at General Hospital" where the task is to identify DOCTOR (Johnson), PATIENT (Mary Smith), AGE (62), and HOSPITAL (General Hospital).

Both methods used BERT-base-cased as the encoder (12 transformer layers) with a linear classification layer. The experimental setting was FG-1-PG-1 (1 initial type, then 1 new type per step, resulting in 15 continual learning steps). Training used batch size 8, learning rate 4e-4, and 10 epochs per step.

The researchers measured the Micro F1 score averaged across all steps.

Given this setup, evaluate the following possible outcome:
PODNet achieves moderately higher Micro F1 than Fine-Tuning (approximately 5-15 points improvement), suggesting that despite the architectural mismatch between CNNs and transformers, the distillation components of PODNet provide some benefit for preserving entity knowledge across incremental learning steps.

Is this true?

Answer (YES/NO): NO